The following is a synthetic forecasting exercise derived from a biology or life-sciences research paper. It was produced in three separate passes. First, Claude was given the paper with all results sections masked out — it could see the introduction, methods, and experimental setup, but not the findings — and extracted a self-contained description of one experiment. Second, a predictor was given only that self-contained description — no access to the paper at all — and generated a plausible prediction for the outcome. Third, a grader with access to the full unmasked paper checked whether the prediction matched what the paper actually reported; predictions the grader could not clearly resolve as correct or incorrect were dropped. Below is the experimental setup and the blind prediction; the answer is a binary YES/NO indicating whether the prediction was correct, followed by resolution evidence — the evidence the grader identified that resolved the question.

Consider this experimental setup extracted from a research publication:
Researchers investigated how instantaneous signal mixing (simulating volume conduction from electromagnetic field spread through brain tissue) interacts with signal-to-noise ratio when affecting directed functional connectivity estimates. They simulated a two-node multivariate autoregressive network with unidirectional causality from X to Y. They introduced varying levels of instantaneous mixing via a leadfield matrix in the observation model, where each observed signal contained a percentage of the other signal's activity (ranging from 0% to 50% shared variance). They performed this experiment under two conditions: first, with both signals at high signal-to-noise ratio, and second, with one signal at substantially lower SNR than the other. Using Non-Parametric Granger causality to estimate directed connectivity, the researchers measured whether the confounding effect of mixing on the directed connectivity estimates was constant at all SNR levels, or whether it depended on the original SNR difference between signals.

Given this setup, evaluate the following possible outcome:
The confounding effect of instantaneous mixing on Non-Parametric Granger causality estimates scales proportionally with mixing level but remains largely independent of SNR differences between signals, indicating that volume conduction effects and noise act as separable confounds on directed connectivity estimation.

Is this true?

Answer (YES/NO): NO